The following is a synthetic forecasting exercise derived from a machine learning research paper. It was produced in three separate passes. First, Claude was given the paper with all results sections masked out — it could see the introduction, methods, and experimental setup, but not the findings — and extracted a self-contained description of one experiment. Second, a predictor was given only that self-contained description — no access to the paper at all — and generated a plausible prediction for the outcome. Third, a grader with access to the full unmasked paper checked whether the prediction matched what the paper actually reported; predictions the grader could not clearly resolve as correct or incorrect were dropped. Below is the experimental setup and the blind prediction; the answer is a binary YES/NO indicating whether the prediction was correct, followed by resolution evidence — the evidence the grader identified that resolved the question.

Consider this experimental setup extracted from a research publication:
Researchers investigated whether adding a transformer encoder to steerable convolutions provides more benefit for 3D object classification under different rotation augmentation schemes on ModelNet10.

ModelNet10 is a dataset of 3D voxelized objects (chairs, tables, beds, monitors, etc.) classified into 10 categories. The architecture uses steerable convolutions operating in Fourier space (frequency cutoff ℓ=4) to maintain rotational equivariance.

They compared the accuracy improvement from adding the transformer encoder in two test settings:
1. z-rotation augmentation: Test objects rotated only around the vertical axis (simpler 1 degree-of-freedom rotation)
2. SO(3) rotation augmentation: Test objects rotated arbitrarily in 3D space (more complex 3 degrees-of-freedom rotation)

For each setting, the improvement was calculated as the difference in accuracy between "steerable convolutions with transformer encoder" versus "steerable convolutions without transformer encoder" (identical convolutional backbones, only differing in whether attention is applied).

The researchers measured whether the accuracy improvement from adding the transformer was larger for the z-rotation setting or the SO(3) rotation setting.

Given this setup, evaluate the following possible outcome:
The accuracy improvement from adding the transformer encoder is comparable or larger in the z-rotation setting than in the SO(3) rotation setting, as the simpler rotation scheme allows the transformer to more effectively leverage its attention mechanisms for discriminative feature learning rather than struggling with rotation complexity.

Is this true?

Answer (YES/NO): YES